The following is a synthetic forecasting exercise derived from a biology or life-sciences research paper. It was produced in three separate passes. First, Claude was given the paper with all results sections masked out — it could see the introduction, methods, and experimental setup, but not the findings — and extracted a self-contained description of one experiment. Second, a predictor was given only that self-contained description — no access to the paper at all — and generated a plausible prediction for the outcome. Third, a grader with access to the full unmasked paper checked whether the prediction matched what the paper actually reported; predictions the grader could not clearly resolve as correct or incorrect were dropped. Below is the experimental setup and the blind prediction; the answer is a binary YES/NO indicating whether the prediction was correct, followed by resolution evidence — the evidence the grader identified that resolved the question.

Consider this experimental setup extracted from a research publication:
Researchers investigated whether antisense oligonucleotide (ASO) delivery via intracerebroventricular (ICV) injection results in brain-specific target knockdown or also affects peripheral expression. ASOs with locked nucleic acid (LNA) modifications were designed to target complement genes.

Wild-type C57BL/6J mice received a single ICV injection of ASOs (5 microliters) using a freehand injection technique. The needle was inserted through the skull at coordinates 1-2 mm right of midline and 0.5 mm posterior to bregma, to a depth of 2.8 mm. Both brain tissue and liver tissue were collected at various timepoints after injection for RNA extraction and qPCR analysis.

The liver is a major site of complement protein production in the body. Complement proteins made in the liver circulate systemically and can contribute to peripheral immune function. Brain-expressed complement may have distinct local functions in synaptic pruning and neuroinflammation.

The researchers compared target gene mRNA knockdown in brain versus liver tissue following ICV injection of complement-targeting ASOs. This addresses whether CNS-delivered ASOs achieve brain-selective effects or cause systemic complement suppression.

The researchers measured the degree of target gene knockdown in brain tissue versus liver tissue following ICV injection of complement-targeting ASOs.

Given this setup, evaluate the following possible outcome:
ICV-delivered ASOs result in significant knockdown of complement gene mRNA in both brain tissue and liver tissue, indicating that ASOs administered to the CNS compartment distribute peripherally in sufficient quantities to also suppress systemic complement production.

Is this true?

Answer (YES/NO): NO